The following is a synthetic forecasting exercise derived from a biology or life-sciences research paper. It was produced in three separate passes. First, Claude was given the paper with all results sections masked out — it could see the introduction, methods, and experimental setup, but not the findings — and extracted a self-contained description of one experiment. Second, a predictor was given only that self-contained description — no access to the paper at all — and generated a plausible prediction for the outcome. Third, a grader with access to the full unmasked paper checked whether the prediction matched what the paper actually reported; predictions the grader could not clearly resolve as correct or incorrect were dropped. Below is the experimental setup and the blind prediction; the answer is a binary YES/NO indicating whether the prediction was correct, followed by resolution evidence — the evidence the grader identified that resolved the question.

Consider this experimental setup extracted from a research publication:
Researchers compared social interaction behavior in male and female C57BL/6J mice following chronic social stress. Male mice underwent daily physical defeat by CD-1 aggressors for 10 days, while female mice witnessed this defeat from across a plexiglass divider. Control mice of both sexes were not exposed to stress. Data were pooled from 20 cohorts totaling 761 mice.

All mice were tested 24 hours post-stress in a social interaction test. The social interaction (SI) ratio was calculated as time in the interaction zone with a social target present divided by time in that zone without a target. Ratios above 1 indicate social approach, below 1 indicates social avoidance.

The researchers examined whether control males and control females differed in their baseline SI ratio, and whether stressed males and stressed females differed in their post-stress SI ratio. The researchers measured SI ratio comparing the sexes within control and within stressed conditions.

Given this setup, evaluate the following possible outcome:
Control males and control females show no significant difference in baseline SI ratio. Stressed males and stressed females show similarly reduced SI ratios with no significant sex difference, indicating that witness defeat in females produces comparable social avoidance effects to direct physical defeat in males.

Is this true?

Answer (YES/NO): NO